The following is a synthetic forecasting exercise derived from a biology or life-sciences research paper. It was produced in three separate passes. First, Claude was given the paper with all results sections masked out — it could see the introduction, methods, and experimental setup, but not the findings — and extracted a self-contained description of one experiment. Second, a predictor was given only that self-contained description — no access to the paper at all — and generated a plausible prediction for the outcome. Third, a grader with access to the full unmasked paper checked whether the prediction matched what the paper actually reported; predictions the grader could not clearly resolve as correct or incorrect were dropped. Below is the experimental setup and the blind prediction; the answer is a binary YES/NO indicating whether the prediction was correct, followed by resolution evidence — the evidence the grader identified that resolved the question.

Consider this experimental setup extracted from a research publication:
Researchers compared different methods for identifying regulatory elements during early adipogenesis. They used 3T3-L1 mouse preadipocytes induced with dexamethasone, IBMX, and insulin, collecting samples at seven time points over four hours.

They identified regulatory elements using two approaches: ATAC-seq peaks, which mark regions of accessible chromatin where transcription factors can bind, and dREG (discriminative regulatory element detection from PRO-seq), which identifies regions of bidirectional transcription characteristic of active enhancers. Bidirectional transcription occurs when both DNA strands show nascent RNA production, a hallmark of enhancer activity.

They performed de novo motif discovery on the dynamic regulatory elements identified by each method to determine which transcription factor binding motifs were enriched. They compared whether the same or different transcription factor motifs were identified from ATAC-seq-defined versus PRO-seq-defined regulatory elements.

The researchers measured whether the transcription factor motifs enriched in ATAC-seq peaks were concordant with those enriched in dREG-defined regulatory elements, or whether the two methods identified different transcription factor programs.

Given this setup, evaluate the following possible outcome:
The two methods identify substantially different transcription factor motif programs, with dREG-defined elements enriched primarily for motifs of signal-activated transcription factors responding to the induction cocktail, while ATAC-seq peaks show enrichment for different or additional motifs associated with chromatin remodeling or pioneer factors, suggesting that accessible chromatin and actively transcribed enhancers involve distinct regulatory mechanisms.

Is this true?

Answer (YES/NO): NO